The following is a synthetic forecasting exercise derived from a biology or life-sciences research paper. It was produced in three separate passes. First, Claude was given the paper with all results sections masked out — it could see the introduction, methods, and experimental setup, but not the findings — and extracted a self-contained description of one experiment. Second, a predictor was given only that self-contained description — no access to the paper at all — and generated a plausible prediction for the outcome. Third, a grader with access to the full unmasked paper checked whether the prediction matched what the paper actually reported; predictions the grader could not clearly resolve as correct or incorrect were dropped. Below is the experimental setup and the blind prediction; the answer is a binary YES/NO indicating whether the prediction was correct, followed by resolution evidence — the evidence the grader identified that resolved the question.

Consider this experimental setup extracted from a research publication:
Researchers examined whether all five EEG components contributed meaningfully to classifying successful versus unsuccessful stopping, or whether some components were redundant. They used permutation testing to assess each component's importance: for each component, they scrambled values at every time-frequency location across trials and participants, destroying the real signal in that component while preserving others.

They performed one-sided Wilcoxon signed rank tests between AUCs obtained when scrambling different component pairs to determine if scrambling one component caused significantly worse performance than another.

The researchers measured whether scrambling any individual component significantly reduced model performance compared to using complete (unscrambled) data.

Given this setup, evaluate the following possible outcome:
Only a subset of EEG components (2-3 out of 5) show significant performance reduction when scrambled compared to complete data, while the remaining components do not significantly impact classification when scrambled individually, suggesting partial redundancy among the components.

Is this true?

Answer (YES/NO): NO